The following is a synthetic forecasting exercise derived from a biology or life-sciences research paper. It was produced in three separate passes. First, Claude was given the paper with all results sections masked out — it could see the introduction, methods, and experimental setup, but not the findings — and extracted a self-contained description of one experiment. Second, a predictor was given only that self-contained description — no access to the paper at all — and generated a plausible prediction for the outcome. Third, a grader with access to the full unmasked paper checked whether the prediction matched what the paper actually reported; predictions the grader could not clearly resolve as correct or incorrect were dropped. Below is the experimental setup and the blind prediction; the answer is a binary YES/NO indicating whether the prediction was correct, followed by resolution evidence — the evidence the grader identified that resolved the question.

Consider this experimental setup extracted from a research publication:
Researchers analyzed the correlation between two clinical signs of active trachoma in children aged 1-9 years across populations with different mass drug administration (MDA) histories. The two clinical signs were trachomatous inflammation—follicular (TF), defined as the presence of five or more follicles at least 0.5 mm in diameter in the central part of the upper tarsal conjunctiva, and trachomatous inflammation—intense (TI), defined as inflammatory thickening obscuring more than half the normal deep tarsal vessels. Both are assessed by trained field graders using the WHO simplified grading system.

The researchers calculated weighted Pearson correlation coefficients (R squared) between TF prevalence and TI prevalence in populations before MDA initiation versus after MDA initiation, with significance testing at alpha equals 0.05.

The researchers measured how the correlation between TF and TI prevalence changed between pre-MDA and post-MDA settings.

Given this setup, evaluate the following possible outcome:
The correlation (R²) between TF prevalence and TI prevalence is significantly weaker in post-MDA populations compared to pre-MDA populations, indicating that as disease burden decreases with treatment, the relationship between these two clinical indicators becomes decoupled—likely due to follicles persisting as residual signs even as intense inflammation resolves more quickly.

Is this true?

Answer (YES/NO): NO